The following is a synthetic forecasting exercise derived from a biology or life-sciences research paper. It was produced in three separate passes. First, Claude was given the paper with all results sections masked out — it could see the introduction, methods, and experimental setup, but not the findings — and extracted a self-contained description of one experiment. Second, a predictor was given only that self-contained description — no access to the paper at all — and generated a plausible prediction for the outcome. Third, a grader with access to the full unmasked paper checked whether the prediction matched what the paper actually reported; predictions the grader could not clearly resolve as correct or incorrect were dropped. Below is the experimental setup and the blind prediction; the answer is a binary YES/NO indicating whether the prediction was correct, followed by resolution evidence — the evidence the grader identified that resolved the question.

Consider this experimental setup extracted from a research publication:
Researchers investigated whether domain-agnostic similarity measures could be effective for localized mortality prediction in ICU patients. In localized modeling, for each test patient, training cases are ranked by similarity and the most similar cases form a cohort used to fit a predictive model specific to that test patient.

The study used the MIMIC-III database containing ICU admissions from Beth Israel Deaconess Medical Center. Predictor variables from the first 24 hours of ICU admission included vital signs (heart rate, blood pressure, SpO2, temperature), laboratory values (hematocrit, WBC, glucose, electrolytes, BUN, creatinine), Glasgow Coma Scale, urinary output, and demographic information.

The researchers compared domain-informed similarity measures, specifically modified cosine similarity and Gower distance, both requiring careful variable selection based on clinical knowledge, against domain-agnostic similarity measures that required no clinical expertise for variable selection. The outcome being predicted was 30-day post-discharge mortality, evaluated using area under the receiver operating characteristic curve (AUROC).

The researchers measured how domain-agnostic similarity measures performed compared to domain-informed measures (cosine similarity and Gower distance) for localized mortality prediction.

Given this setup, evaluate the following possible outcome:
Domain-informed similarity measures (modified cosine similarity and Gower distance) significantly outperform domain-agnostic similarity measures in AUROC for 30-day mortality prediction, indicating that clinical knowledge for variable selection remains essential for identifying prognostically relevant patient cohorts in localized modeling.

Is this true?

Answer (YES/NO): YES